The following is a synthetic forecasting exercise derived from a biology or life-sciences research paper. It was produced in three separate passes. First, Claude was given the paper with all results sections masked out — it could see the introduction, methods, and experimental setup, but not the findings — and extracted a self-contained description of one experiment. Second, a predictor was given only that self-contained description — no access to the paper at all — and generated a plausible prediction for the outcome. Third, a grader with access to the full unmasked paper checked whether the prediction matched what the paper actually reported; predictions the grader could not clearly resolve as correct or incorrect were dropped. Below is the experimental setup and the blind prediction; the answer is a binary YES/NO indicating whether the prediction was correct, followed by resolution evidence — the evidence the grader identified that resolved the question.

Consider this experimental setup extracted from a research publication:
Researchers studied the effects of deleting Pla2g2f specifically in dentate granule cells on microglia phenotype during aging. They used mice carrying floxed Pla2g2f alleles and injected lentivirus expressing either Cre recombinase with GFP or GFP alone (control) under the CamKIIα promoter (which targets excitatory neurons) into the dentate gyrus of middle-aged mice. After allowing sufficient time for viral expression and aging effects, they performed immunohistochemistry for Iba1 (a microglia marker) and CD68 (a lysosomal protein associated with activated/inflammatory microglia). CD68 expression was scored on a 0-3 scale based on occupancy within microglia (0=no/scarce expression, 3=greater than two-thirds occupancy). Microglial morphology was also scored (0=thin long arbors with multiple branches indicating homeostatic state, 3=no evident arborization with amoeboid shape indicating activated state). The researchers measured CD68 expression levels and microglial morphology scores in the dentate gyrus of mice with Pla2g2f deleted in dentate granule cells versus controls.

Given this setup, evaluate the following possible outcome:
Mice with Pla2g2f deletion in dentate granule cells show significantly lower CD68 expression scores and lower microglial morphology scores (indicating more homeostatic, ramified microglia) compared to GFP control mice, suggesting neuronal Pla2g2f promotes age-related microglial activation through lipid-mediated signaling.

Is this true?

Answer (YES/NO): NO